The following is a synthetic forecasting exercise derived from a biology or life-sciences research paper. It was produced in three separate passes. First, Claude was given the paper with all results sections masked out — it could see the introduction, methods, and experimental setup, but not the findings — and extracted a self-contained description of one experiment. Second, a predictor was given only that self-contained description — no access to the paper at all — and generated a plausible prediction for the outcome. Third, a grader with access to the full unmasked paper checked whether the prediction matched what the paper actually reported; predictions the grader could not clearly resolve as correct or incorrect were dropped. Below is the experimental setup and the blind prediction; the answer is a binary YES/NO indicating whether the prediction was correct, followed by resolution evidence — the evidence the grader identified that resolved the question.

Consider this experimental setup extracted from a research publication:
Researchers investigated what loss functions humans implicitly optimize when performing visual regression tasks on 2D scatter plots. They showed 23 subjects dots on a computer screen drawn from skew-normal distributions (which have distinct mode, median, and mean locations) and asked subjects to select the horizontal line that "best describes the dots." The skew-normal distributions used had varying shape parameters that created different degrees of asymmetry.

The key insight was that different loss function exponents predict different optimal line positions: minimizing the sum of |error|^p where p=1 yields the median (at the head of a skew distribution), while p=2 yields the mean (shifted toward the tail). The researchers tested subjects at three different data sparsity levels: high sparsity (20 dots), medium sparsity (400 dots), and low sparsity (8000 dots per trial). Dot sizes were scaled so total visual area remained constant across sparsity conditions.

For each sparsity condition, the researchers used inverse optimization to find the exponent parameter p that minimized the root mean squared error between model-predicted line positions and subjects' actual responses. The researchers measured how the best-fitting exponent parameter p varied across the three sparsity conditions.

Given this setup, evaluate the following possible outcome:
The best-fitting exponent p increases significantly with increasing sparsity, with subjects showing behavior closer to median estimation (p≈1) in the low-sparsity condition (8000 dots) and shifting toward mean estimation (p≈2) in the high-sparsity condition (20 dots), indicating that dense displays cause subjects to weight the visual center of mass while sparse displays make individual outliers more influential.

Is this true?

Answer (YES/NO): NO